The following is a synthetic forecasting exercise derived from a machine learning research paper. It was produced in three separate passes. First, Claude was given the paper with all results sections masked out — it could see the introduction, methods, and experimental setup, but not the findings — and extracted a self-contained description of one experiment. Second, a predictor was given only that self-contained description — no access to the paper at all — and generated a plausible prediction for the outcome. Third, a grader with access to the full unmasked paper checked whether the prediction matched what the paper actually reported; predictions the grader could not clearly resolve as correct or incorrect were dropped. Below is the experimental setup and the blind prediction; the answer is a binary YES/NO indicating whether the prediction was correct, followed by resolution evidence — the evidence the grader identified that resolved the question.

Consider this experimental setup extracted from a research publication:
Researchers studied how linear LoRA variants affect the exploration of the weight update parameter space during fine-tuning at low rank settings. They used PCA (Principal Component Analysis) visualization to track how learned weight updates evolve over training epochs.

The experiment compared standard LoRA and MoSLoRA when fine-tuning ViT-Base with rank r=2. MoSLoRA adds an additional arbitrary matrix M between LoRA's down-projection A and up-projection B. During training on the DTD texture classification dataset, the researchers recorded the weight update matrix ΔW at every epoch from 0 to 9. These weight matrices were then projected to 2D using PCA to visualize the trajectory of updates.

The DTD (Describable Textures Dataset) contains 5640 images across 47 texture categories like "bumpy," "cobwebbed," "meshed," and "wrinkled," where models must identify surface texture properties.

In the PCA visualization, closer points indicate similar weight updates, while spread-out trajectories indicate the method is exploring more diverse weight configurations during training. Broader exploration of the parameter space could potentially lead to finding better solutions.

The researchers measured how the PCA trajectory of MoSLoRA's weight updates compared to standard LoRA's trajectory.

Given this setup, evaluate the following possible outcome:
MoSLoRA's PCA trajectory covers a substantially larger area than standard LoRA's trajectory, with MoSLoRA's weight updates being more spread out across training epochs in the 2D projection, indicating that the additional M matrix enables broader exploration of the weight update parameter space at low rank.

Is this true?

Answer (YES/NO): NO